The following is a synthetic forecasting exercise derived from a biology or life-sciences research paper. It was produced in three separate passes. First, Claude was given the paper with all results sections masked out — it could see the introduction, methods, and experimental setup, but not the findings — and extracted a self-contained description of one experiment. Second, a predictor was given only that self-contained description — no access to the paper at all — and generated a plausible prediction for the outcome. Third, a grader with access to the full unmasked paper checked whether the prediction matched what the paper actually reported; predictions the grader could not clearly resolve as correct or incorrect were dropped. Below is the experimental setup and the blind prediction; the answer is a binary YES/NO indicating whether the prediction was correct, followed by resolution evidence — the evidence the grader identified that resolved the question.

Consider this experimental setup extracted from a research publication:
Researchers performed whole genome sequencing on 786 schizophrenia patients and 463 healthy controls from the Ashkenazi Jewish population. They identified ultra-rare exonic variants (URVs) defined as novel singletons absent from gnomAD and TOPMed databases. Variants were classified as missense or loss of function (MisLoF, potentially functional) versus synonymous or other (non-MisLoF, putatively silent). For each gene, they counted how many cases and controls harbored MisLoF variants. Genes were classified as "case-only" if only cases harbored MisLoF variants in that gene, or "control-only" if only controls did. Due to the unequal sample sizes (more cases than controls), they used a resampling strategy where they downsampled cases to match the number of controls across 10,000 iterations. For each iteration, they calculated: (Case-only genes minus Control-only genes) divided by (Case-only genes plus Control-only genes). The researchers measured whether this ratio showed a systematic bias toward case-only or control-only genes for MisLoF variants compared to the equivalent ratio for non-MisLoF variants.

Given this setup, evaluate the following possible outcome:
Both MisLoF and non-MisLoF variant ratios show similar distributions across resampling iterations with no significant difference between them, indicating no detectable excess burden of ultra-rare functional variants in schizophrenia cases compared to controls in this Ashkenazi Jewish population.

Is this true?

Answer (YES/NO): NO